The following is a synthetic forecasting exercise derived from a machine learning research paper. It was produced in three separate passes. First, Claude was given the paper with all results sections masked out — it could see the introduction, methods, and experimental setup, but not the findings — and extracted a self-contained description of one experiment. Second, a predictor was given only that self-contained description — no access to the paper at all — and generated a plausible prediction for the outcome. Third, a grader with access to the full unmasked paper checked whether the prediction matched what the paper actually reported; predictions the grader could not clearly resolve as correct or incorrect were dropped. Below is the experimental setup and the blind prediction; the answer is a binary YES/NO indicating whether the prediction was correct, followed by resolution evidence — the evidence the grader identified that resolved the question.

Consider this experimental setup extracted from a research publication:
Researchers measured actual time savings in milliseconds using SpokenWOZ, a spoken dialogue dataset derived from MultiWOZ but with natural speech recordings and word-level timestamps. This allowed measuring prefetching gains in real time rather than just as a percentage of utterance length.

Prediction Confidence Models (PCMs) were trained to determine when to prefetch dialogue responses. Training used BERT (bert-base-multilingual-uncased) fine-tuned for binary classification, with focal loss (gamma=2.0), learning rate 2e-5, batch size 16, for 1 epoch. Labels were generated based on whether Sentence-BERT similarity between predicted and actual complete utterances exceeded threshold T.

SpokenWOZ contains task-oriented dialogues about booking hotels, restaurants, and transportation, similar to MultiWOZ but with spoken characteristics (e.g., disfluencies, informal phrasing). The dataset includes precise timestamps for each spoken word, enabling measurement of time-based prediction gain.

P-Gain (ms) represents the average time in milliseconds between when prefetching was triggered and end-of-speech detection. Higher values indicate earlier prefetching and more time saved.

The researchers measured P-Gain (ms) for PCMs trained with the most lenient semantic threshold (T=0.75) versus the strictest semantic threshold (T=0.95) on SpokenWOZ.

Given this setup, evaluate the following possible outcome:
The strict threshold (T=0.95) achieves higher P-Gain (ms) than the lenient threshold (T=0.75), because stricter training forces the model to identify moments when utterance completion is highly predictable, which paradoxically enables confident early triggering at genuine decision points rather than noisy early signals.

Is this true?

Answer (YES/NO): NO